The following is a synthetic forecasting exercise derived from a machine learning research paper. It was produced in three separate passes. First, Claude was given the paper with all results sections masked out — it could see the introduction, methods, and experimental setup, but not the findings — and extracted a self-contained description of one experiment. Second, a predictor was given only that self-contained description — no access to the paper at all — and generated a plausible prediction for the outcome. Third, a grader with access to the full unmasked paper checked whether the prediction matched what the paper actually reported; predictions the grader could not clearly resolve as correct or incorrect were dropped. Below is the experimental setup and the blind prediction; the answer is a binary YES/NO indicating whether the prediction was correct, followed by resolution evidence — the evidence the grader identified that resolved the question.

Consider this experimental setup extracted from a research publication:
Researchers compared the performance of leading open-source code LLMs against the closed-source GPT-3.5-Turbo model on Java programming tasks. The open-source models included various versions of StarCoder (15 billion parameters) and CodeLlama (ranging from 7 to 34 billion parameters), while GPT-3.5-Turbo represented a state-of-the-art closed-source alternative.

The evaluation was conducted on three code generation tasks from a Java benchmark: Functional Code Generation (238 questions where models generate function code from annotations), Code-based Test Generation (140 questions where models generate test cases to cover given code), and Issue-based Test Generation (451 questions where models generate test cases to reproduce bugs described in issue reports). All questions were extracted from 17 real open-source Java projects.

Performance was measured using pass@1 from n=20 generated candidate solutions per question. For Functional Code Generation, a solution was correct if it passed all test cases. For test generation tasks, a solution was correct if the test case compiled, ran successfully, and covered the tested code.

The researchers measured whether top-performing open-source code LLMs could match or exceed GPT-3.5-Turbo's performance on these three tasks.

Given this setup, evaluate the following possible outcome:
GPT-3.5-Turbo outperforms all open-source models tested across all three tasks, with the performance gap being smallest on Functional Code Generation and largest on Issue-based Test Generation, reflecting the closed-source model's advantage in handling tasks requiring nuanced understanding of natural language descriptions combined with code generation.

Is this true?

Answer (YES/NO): NO